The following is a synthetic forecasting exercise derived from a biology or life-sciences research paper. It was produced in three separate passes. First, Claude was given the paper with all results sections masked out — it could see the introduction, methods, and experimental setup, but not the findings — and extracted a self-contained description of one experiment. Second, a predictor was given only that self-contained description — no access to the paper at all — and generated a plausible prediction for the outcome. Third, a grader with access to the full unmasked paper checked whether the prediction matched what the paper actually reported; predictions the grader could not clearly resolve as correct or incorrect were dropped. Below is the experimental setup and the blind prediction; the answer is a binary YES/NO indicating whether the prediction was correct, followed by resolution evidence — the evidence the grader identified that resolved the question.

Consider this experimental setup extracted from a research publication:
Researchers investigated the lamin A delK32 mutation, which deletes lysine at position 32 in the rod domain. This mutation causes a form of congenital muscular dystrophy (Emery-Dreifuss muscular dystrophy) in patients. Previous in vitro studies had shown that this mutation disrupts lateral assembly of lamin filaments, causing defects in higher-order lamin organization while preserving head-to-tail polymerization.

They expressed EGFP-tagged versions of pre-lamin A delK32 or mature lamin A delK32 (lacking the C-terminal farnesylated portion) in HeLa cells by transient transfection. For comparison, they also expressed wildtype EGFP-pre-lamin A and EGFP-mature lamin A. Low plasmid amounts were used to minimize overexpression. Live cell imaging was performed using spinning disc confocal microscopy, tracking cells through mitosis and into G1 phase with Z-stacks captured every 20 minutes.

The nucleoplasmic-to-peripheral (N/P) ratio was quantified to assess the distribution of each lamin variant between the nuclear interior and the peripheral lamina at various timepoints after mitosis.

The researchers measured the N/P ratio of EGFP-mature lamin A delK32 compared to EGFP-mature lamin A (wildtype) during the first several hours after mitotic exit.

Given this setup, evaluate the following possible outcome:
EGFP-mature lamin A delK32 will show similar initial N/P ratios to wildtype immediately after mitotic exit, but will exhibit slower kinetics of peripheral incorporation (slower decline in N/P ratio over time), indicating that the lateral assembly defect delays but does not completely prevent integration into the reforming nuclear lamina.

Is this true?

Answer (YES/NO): NO